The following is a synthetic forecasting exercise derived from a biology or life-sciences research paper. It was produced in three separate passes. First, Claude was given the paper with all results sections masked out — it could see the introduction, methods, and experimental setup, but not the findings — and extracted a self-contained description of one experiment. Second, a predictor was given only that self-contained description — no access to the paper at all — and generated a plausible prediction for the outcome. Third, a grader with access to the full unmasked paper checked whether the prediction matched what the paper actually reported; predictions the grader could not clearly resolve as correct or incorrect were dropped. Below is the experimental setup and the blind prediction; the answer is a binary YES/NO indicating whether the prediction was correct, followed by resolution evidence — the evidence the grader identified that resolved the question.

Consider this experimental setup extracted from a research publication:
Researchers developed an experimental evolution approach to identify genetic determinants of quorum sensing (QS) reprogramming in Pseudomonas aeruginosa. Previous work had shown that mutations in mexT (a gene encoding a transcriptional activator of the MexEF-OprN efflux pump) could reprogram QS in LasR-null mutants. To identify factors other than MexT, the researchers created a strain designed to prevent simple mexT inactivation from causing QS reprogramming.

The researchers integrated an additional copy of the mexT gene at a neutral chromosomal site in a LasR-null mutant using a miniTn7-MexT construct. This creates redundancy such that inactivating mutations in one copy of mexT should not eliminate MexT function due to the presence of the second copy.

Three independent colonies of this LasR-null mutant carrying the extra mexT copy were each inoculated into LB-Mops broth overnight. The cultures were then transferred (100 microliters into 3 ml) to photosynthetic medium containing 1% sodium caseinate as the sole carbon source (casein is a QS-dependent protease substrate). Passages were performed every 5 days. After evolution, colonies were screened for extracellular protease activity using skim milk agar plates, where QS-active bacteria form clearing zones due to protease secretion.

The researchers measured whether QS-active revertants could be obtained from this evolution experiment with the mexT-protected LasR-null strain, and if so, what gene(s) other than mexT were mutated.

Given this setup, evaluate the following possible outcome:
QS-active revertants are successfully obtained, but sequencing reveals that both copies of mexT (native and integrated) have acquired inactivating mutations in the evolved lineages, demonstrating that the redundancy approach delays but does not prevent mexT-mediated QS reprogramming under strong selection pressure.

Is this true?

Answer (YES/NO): NO